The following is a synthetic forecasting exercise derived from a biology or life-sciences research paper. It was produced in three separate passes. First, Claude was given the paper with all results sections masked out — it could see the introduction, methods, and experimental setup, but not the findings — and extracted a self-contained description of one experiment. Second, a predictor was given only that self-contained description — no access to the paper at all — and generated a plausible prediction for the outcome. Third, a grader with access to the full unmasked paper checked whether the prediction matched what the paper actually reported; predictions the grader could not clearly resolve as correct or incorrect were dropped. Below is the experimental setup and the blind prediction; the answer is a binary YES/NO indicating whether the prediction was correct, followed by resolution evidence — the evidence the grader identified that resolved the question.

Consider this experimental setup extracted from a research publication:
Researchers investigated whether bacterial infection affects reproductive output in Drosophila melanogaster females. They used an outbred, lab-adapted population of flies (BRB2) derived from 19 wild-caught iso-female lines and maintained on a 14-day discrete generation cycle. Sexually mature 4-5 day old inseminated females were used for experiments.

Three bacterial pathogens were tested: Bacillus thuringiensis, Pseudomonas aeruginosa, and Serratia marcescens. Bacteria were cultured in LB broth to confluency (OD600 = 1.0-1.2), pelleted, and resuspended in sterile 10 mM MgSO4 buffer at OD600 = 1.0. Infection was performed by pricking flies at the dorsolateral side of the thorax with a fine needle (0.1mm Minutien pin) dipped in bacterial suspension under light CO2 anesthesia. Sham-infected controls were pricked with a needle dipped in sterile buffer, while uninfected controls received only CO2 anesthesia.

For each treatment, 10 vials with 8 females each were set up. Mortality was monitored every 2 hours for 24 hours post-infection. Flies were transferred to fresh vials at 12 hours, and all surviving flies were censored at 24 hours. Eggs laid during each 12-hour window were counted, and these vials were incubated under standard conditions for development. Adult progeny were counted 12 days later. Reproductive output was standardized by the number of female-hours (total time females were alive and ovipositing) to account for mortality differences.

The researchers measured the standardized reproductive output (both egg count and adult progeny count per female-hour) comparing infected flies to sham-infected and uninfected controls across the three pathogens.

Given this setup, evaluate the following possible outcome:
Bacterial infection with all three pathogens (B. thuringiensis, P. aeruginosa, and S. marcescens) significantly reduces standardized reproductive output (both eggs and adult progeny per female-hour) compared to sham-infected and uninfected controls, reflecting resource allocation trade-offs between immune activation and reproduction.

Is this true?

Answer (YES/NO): NO